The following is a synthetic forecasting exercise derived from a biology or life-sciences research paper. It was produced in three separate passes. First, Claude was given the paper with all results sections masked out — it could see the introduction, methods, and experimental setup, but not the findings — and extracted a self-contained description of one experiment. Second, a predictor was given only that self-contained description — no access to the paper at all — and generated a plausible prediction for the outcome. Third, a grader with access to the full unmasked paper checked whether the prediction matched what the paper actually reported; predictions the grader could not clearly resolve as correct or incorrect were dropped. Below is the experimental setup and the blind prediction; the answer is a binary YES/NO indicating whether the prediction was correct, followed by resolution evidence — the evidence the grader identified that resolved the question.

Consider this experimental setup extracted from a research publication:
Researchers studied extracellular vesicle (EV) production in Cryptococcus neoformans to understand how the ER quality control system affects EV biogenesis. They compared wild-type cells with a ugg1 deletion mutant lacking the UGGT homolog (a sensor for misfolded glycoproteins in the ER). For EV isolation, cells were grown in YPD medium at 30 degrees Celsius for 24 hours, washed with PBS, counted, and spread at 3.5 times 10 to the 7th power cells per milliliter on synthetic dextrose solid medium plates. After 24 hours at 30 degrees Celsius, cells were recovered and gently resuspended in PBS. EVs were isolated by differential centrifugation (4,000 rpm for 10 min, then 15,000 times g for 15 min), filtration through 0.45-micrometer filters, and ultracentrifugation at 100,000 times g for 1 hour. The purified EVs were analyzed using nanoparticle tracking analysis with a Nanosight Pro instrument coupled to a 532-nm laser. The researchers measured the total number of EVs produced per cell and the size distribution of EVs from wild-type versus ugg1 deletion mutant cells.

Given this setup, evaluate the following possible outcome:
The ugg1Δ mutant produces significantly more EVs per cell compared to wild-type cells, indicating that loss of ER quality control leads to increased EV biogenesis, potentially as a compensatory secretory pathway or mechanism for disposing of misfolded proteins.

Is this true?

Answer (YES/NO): NO